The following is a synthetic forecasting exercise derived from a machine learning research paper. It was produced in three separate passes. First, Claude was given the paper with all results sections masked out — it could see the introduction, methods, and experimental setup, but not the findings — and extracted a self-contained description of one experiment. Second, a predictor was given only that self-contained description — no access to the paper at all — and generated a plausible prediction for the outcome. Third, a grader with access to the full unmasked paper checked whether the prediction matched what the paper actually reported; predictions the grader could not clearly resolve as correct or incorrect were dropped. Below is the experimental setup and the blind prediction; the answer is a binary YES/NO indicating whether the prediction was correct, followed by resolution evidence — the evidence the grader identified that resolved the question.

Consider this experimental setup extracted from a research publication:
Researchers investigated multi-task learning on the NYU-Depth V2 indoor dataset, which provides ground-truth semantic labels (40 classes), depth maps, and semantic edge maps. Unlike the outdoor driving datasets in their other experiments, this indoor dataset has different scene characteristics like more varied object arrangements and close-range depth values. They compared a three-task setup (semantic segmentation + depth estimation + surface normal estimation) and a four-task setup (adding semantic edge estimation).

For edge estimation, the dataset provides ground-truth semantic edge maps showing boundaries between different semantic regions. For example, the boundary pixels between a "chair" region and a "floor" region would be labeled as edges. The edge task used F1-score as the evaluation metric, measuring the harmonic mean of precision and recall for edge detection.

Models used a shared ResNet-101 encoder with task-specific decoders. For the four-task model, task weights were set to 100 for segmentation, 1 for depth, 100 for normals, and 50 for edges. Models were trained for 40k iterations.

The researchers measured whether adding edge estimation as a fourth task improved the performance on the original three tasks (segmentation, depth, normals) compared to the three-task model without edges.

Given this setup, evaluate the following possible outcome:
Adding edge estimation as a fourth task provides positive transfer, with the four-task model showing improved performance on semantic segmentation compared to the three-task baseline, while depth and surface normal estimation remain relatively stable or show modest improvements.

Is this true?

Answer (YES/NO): YES